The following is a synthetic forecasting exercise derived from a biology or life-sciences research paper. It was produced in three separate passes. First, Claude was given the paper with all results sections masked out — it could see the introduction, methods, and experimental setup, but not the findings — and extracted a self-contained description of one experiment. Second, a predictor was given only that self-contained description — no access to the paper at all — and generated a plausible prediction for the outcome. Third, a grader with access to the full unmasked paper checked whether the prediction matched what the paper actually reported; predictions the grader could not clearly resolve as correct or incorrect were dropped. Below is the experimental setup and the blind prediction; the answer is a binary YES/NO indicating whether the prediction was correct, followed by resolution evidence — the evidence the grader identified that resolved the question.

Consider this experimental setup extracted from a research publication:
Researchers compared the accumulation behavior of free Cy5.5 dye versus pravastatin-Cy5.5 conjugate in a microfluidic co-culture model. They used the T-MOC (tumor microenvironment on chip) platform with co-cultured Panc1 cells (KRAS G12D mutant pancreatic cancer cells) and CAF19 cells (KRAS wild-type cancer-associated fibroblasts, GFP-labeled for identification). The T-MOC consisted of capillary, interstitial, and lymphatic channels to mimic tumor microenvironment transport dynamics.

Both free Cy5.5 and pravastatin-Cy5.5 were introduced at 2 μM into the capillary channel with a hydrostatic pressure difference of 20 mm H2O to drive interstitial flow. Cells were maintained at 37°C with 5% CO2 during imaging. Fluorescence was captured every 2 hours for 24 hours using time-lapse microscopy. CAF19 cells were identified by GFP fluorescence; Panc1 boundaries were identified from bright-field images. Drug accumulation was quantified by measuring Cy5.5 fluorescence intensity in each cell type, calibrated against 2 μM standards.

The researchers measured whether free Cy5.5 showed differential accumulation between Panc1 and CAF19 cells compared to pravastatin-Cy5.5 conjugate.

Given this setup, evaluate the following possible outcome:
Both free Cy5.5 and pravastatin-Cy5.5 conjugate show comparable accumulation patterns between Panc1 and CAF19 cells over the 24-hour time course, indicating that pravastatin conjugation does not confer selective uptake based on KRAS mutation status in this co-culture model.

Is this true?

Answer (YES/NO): NO